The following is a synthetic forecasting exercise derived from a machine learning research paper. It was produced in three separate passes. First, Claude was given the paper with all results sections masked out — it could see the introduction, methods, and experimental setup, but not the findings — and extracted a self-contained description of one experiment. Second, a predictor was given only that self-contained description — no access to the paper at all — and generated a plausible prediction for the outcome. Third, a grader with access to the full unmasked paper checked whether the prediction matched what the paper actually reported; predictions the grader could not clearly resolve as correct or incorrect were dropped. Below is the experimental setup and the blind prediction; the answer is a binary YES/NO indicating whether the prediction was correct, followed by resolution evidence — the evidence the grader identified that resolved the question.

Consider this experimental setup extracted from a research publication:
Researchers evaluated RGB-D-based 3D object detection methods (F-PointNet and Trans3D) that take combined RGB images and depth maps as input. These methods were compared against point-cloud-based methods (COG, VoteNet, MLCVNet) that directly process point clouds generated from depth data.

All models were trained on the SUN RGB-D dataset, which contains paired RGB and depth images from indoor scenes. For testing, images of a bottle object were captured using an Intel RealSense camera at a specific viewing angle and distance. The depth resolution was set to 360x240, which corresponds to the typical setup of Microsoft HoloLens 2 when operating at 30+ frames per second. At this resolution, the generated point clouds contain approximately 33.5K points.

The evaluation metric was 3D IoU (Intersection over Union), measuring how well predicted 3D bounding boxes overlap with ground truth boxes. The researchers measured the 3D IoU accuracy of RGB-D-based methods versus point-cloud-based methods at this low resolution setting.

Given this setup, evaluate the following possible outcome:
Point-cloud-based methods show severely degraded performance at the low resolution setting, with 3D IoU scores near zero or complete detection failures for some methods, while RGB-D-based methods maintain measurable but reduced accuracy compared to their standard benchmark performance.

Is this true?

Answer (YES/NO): YES